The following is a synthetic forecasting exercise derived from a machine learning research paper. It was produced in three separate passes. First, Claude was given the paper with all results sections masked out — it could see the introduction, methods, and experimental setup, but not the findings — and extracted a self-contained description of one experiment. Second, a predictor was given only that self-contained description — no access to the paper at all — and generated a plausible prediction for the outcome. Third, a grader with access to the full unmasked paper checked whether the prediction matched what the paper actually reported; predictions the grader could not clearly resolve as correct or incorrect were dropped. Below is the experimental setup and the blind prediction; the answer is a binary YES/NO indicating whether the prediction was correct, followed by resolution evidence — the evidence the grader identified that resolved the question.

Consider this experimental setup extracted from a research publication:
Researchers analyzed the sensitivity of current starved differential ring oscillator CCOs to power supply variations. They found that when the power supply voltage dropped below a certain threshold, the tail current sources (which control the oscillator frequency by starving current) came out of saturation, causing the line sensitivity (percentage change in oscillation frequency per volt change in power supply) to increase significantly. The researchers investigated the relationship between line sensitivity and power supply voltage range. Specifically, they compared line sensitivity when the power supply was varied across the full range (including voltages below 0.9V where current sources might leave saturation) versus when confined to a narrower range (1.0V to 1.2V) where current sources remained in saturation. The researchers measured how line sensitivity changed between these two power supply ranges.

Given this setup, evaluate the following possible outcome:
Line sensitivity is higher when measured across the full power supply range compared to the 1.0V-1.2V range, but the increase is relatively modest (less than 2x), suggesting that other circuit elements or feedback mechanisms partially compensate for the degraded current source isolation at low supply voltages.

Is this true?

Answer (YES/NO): NO